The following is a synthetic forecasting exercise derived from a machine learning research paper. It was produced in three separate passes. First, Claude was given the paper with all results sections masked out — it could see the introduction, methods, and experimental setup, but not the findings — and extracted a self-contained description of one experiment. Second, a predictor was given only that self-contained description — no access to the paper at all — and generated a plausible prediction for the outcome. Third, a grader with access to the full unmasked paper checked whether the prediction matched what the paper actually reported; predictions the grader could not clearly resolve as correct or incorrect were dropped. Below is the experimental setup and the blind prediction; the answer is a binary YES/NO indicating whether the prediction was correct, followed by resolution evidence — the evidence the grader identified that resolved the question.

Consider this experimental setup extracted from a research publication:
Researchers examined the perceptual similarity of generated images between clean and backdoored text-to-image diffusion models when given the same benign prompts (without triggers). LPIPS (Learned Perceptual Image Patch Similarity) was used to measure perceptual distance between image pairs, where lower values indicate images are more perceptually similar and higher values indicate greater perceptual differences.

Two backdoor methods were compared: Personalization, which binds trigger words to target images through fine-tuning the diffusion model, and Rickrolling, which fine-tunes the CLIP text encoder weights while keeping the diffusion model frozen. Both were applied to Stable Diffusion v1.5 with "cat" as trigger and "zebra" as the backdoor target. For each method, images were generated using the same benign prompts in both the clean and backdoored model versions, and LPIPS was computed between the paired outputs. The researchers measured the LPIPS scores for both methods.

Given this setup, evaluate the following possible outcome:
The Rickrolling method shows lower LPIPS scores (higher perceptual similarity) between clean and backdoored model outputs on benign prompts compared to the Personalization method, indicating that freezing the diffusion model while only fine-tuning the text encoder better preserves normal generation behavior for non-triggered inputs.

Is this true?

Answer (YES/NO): YES